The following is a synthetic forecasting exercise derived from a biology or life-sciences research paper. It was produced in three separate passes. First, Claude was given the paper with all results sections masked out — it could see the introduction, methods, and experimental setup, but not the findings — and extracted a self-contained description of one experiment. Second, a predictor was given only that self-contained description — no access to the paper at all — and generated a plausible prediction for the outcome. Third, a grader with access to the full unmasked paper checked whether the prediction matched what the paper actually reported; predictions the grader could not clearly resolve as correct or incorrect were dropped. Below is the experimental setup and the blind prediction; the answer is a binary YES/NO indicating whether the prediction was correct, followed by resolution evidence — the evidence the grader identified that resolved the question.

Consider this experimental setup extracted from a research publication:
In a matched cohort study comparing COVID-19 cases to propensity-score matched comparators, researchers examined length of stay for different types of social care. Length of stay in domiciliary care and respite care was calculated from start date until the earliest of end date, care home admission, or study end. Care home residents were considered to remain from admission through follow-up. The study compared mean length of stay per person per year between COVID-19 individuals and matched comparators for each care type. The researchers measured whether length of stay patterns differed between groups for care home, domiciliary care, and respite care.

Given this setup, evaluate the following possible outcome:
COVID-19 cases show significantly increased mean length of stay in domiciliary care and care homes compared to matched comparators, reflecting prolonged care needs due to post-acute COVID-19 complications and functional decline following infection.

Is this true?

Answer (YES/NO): YES